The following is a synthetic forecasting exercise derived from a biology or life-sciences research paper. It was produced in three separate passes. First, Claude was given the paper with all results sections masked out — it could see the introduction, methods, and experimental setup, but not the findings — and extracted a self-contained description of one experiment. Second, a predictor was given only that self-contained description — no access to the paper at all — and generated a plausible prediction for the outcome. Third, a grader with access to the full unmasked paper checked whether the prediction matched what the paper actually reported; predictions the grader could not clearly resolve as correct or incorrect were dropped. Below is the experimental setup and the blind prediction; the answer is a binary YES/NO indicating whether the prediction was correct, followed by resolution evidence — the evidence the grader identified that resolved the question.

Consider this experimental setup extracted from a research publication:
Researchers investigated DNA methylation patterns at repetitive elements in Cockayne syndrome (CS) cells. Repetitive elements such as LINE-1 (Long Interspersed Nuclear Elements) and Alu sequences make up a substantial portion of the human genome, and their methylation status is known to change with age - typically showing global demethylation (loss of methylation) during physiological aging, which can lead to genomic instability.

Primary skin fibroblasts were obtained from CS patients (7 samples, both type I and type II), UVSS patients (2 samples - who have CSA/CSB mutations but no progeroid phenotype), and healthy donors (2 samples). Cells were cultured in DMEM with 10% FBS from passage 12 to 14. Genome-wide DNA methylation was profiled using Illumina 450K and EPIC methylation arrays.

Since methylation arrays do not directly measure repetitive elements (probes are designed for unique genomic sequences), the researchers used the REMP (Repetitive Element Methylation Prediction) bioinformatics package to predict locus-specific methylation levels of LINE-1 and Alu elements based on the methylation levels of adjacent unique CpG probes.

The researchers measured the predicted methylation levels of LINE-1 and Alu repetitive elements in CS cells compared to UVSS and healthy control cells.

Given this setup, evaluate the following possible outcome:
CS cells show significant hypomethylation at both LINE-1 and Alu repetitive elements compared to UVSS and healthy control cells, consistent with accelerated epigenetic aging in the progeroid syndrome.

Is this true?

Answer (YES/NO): NO